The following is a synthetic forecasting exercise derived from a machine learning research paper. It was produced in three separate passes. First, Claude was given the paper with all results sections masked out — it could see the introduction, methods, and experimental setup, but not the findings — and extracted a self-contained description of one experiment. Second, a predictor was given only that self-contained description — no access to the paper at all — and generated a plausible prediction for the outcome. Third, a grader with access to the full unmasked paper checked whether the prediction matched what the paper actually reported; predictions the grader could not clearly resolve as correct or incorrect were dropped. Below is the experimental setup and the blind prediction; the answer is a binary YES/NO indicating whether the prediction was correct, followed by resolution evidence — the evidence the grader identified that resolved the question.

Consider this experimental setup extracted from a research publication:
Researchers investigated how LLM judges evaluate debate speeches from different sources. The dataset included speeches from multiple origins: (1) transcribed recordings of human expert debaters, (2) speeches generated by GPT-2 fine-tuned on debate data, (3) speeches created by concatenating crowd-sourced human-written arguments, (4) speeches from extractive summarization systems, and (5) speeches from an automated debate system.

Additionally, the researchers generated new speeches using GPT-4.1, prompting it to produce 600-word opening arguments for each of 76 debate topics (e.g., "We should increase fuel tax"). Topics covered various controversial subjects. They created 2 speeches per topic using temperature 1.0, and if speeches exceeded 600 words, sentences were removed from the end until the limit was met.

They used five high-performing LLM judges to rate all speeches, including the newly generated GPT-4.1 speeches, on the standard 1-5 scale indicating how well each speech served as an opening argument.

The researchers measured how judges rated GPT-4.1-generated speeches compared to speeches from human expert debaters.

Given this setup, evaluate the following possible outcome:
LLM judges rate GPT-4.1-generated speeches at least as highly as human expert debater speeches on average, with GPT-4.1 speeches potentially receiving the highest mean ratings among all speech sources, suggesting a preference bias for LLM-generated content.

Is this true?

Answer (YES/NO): YES